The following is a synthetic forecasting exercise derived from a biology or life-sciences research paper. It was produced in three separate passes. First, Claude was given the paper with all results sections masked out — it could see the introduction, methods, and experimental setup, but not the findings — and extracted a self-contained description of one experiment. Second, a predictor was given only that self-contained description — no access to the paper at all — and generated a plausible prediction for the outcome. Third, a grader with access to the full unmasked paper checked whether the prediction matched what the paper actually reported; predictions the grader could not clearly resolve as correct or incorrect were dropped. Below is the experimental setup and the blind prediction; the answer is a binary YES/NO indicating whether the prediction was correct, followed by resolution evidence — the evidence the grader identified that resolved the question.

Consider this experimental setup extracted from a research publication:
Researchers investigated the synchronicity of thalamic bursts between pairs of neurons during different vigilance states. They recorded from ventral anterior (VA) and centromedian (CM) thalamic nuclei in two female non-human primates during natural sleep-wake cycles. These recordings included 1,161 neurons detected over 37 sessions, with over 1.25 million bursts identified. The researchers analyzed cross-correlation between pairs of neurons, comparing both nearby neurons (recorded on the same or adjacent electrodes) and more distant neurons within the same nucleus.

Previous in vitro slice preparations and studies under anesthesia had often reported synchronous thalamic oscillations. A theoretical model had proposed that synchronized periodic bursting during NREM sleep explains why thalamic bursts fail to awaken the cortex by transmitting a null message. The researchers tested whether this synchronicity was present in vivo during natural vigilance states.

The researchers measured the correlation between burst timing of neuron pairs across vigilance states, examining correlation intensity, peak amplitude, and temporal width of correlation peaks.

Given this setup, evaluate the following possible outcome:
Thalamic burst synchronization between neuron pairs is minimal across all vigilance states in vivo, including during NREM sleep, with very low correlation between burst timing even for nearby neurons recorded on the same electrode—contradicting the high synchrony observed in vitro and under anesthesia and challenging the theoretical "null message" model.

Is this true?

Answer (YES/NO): YES